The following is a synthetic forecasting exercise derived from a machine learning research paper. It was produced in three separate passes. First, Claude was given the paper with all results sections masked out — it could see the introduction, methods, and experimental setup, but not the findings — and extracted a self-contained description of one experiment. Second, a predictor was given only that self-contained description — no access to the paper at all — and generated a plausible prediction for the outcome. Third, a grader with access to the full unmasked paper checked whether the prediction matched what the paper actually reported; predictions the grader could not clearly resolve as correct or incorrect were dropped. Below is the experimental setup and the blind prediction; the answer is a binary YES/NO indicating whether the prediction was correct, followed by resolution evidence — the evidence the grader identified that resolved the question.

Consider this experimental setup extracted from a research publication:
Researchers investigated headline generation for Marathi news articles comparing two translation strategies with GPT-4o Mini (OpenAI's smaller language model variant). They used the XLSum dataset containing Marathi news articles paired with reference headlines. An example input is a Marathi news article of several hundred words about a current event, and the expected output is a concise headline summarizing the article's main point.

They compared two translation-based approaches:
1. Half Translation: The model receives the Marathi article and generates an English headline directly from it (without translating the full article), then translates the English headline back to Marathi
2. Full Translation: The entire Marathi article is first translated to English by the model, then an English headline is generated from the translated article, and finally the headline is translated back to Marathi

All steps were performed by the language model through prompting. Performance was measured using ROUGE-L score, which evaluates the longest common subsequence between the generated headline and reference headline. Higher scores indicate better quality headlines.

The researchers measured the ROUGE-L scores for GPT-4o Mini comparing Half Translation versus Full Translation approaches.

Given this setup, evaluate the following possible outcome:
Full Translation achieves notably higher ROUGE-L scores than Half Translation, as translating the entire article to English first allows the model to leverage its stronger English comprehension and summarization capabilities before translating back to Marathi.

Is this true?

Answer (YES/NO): NO